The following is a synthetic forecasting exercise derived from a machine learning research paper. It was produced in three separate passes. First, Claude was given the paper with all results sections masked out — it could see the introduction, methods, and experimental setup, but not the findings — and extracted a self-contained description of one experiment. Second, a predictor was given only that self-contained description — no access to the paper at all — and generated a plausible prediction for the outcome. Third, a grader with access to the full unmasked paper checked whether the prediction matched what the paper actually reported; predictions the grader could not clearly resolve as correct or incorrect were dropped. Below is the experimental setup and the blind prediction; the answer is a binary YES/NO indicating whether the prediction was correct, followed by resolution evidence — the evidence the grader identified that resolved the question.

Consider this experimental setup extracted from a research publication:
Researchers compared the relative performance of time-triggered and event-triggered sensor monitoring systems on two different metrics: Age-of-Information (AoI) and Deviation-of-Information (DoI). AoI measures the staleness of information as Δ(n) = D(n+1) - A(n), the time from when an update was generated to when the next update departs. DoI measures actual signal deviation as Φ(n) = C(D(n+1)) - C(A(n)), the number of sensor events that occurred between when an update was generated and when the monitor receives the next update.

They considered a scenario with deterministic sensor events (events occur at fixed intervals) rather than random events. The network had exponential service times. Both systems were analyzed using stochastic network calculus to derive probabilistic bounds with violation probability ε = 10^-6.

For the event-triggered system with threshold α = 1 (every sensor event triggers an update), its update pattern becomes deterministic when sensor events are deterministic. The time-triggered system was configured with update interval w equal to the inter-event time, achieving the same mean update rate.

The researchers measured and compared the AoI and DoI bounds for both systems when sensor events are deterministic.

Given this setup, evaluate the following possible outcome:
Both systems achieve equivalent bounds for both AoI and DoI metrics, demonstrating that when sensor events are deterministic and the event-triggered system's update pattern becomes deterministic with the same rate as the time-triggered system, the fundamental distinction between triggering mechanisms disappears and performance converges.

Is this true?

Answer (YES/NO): NO